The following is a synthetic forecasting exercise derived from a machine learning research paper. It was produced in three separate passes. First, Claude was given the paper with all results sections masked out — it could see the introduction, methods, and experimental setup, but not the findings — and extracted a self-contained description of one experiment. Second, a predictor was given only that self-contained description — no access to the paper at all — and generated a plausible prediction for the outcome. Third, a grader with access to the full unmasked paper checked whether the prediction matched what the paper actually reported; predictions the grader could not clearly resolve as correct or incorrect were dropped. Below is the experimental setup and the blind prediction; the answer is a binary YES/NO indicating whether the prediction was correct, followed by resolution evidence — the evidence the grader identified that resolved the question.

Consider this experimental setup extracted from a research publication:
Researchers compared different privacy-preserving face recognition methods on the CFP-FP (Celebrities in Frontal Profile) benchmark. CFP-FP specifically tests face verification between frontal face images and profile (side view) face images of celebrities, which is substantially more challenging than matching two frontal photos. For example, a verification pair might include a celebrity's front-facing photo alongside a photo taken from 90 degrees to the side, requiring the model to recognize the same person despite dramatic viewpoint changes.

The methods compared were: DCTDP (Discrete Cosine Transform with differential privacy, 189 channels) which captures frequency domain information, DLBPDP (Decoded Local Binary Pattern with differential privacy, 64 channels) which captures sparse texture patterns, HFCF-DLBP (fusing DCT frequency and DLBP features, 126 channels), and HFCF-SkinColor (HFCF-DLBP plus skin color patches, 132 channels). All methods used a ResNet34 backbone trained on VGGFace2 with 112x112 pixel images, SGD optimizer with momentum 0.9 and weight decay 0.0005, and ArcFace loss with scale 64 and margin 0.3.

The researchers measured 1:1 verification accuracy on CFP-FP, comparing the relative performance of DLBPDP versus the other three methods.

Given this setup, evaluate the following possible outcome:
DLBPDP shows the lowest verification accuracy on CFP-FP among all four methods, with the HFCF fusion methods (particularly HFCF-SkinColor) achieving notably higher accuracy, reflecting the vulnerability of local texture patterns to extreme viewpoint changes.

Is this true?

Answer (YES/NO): YES